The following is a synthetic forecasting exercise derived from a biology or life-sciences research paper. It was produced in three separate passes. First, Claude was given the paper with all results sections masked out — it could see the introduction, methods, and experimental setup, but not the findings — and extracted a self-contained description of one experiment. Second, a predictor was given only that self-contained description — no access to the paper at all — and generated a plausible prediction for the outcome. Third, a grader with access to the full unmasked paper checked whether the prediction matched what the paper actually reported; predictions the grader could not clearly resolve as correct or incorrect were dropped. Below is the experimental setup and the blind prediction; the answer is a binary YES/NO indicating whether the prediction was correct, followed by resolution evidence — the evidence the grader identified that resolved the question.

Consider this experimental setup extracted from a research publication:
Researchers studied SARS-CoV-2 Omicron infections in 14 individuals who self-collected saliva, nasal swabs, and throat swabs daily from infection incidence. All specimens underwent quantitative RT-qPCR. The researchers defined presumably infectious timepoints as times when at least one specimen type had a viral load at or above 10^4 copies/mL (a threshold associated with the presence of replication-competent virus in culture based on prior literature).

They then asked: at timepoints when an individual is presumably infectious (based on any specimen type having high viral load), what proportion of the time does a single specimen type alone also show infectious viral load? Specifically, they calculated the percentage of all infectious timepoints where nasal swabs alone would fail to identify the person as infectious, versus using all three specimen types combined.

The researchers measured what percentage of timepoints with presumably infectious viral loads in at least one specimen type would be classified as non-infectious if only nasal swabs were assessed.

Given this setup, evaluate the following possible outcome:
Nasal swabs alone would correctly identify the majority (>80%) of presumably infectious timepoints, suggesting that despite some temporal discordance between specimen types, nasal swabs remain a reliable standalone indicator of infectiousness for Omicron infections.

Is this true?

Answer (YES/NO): NO